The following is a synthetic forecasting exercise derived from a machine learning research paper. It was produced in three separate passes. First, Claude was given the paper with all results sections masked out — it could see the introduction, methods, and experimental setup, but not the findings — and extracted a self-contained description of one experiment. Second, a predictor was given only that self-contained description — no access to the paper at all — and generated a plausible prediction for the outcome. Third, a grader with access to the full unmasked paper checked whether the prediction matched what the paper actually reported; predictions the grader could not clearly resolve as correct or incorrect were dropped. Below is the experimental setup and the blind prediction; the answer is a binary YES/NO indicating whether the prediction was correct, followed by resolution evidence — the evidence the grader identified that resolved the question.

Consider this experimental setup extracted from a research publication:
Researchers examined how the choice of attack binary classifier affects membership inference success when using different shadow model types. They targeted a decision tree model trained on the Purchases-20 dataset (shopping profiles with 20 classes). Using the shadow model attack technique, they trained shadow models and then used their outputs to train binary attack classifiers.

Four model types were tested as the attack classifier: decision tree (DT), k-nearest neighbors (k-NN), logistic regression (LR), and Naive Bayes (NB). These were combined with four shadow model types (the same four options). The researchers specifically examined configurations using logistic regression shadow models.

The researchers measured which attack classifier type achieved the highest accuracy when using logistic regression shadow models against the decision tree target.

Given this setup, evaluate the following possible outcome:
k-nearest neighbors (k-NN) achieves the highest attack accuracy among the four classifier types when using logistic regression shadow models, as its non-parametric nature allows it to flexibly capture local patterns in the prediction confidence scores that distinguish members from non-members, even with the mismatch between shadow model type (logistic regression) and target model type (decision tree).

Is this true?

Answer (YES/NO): NO